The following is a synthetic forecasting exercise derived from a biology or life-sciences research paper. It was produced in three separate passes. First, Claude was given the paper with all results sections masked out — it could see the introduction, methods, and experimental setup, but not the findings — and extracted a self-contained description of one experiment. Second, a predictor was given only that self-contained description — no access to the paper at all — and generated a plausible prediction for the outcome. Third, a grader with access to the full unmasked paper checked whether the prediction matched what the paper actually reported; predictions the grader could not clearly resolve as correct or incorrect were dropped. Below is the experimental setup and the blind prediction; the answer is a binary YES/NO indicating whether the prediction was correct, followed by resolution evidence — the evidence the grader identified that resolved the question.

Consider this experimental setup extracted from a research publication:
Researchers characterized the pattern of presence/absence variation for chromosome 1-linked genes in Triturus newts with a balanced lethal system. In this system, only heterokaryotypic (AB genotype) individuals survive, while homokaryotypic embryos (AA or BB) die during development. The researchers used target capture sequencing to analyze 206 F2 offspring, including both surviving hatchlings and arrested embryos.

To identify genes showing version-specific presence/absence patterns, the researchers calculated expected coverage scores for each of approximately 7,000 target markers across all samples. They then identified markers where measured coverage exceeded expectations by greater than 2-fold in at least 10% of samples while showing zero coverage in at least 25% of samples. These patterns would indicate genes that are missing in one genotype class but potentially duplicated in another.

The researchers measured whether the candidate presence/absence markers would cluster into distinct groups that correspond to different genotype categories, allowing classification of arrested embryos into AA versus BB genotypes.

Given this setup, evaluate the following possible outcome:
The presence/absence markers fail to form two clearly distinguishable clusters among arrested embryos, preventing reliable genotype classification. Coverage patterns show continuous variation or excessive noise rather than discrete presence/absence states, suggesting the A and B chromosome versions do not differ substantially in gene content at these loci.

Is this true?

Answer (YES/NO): NO